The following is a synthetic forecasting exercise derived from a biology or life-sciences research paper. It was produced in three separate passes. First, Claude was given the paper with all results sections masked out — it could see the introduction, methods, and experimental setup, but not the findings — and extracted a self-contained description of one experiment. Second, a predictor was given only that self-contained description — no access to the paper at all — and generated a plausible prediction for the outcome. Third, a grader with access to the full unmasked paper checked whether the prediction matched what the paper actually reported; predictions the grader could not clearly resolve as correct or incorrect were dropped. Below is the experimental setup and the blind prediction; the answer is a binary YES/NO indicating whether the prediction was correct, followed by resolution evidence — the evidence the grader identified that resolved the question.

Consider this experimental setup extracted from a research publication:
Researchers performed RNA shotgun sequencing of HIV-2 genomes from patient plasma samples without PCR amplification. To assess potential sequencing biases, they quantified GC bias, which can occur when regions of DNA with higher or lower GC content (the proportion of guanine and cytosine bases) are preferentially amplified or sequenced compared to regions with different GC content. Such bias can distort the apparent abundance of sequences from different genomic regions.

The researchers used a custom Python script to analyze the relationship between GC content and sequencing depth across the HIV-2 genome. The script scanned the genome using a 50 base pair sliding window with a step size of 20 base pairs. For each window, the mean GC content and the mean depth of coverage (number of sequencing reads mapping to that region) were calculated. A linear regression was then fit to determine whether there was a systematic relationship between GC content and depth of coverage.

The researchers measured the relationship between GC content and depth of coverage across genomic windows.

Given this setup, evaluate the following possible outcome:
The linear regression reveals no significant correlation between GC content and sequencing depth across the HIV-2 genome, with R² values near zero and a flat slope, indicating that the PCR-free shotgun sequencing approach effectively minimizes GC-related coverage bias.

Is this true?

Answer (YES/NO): NO